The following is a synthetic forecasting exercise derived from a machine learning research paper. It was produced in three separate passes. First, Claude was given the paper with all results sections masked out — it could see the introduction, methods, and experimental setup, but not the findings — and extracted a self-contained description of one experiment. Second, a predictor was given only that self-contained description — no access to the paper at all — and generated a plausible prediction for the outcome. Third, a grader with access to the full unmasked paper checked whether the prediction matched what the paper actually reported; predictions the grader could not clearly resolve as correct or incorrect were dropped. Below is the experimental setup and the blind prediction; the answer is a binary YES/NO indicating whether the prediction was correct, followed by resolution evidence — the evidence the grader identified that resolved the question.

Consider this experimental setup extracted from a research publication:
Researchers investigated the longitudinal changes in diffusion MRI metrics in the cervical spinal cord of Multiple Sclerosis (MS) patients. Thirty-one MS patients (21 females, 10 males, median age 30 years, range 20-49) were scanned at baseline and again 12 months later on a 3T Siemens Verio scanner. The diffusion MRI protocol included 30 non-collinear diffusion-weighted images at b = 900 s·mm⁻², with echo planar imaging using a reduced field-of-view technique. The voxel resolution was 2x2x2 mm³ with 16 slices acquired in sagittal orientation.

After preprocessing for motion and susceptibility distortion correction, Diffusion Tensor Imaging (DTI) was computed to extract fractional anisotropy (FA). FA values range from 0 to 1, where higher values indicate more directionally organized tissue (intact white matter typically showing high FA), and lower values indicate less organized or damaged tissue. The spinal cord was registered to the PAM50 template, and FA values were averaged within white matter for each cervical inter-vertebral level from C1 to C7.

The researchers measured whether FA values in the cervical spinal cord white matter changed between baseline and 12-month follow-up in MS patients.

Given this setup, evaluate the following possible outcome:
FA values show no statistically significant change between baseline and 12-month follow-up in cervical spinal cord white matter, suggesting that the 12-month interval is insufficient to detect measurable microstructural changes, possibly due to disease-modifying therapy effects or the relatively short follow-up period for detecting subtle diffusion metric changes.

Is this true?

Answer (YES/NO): NO